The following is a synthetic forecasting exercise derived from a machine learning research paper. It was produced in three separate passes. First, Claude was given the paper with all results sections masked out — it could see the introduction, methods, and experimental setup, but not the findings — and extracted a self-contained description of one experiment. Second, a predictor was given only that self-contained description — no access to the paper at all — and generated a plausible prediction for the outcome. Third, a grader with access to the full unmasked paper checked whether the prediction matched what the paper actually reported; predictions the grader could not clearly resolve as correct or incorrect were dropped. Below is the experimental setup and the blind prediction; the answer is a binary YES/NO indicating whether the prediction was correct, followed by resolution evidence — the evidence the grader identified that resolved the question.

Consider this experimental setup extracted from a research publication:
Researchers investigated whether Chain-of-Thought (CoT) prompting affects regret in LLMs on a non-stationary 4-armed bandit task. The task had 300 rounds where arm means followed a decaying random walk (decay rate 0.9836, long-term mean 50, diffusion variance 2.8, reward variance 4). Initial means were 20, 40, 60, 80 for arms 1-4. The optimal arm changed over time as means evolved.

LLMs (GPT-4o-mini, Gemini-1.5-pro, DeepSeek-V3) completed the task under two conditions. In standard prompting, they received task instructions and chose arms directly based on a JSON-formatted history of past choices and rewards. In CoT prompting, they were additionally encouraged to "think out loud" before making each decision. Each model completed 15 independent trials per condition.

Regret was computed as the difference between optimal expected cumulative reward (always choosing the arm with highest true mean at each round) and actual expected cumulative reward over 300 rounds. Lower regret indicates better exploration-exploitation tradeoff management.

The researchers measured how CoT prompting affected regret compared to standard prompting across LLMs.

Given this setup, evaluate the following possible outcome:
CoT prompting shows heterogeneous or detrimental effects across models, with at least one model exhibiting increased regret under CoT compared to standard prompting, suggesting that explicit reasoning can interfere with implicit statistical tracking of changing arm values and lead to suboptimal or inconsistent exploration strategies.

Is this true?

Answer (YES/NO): NO